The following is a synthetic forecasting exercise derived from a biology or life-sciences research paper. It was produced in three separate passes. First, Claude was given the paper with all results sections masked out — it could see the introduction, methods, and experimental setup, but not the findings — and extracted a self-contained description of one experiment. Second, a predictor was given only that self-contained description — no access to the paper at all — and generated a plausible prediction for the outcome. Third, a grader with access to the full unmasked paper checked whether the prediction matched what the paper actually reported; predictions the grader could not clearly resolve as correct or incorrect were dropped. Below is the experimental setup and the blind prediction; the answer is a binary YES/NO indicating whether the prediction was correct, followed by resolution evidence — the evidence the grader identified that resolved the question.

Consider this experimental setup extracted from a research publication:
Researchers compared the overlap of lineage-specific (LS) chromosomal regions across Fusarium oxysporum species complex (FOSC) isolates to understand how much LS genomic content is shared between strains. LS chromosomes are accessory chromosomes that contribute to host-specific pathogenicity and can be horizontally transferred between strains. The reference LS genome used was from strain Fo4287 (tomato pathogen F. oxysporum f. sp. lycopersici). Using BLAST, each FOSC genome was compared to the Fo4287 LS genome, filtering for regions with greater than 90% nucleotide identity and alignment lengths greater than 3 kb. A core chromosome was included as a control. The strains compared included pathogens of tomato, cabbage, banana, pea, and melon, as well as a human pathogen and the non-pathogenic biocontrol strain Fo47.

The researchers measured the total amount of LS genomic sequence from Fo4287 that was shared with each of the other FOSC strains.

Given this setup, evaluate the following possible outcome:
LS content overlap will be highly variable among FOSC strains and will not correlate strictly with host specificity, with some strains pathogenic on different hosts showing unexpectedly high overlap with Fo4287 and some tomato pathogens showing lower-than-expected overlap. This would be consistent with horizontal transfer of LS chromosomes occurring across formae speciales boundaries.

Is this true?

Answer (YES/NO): NO